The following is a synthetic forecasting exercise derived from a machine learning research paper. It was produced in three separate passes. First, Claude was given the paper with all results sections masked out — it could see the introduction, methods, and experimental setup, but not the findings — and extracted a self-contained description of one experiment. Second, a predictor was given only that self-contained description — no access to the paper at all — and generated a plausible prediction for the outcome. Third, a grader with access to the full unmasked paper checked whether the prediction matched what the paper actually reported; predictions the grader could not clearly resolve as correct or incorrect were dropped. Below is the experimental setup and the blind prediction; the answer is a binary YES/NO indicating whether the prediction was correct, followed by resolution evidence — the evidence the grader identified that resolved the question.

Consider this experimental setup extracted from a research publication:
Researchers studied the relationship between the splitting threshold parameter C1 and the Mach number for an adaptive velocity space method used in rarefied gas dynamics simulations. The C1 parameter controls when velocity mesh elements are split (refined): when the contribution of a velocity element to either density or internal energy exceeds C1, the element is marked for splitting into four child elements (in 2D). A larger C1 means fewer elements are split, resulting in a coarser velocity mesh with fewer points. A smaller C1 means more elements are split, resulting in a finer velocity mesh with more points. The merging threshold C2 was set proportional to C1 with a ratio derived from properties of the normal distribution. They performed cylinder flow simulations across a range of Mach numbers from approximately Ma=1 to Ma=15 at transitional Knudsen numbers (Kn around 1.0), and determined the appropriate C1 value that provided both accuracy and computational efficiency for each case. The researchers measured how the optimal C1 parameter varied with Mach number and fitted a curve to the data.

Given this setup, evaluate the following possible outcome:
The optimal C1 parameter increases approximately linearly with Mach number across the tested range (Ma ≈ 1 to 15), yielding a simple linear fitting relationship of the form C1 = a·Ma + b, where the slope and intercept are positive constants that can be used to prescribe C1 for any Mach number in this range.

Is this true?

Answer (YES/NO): NO